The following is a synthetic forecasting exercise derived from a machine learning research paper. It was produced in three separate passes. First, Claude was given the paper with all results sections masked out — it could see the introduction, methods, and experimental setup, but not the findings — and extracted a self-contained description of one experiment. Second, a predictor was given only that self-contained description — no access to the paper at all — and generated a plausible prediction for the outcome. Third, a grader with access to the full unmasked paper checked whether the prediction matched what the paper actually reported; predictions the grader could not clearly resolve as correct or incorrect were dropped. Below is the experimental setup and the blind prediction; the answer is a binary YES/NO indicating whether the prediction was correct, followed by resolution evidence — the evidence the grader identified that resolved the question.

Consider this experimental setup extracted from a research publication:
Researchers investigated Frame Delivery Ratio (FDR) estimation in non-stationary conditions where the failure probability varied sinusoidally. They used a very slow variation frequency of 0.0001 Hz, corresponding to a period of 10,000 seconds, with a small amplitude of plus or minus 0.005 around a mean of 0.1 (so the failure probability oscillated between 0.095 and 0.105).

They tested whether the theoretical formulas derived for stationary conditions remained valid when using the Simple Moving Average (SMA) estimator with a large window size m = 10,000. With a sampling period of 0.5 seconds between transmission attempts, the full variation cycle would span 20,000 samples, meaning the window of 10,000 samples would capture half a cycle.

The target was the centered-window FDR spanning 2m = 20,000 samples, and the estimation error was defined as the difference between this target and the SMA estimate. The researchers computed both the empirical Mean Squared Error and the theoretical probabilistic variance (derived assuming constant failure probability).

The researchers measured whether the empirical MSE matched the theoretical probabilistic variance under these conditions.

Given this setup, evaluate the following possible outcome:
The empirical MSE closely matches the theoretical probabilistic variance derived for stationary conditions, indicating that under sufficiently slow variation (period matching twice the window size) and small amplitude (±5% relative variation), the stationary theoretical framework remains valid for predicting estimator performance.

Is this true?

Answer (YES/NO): NO